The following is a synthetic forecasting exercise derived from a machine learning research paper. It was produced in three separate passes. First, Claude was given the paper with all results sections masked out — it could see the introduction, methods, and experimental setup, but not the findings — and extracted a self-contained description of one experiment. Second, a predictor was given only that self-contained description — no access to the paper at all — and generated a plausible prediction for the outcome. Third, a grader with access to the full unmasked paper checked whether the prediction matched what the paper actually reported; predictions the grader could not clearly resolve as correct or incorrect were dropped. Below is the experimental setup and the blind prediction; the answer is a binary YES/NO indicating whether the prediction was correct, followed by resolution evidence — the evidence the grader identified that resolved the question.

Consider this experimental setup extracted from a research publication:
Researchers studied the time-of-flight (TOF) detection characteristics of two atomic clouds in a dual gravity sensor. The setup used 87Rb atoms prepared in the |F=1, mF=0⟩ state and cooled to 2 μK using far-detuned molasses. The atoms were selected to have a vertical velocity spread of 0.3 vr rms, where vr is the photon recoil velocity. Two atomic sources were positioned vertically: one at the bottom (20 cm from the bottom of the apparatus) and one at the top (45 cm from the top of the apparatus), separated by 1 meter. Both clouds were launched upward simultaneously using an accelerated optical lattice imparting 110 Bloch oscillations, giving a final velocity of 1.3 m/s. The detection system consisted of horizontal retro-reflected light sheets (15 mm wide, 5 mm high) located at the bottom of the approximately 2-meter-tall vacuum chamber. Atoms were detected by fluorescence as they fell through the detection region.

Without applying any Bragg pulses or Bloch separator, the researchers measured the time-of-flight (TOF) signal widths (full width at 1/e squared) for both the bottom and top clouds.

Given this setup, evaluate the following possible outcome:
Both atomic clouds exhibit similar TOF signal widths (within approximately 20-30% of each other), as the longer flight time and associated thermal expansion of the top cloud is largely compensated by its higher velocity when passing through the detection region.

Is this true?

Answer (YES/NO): NO